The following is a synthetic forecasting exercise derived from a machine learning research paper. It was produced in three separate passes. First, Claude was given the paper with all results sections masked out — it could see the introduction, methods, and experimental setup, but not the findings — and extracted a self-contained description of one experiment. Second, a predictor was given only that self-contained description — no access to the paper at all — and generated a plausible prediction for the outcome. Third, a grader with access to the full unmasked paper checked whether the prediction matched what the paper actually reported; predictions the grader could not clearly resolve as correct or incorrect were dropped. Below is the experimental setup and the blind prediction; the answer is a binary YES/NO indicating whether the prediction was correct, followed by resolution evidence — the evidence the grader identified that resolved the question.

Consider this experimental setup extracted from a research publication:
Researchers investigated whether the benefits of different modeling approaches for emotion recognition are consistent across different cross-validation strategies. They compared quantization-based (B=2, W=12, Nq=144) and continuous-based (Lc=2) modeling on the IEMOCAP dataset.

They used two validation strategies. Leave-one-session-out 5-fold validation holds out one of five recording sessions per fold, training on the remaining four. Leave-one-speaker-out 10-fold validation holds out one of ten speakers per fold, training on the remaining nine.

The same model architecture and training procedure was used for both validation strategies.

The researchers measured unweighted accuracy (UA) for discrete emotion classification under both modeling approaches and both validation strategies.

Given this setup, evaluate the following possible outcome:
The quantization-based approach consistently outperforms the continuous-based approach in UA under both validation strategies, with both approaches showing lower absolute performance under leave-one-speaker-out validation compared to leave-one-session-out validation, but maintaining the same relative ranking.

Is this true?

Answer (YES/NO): NO